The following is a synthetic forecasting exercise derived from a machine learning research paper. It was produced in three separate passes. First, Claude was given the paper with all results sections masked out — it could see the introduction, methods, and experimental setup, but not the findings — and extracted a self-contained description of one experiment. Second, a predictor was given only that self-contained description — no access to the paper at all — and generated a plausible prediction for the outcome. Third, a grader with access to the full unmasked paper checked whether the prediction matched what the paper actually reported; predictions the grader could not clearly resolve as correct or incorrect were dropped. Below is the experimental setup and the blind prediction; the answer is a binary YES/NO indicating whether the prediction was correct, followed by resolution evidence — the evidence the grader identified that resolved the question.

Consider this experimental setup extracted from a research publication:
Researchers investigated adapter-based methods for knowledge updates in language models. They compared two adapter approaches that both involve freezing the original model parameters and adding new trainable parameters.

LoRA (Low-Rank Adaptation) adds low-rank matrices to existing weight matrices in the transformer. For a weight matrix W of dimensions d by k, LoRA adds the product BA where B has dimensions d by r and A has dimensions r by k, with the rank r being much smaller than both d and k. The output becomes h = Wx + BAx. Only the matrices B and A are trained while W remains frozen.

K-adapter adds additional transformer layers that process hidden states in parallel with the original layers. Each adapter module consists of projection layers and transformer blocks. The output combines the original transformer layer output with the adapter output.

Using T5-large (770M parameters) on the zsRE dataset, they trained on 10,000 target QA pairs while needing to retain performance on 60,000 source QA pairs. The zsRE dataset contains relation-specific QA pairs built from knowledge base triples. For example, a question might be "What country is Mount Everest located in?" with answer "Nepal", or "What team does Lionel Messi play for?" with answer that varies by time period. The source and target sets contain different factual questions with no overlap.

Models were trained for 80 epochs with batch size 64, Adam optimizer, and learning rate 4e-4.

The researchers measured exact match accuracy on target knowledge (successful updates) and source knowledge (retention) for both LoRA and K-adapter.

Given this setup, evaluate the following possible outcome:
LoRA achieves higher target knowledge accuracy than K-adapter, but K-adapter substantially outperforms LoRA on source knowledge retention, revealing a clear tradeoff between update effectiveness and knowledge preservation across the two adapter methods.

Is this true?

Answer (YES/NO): NO